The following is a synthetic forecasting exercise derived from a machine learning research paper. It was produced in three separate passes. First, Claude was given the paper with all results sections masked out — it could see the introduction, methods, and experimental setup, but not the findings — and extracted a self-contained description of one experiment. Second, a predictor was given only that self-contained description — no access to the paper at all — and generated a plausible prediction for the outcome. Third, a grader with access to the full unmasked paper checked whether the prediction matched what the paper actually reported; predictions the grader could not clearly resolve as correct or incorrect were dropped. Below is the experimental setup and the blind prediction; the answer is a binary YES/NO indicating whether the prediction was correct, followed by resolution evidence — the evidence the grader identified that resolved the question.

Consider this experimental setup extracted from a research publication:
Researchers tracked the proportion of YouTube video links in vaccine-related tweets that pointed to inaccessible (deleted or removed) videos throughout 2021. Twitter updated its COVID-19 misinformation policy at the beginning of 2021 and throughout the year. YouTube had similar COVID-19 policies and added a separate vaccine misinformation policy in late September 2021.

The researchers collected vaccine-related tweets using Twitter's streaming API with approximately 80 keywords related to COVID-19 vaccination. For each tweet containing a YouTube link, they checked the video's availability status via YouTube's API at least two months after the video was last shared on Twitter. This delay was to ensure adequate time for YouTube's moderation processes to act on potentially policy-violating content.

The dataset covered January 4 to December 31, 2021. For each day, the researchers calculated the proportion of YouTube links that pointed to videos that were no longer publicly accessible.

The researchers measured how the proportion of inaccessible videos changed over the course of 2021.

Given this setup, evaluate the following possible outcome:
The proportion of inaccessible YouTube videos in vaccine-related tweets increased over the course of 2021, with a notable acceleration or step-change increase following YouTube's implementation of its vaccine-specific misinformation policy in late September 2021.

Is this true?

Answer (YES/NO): NO